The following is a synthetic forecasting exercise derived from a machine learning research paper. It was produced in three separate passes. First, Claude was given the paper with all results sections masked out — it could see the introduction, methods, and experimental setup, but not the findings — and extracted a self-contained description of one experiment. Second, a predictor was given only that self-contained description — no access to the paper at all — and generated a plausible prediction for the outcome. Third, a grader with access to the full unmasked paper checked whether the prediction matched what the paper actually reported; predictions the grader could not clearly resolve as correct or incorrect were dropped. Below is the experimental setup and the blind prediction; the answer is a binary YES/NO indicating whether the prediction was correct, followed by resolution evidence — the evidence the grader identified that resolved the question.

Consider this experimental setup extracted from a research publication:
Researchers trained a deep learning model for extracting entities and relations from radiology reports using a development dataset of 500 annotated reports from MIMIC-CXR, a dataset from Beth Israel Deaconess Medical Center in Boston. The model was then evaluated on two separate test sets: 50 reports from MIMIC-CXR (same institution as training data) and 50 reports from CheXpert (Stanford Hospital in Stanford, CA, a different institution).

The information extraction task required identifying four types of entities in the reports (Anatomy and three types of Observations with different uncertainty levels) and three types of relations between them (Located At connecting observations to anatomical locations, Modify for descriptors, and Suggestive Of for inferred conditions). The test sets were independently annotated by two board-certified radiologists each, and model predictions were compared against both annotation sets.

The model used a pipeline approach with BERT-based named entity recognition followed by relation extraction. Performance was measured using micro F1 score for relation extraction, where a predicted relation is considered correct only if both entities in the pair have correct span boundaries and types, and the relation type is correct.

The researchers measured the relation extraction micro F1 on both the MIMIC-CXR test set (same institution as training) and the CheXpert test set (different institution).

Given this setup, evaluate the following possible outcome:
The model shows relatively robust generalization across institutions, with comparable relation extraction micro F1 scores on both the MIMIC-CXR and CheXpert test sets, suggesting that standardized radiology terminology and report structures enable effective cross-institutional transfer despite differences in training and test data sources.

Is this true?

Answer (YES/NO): NO